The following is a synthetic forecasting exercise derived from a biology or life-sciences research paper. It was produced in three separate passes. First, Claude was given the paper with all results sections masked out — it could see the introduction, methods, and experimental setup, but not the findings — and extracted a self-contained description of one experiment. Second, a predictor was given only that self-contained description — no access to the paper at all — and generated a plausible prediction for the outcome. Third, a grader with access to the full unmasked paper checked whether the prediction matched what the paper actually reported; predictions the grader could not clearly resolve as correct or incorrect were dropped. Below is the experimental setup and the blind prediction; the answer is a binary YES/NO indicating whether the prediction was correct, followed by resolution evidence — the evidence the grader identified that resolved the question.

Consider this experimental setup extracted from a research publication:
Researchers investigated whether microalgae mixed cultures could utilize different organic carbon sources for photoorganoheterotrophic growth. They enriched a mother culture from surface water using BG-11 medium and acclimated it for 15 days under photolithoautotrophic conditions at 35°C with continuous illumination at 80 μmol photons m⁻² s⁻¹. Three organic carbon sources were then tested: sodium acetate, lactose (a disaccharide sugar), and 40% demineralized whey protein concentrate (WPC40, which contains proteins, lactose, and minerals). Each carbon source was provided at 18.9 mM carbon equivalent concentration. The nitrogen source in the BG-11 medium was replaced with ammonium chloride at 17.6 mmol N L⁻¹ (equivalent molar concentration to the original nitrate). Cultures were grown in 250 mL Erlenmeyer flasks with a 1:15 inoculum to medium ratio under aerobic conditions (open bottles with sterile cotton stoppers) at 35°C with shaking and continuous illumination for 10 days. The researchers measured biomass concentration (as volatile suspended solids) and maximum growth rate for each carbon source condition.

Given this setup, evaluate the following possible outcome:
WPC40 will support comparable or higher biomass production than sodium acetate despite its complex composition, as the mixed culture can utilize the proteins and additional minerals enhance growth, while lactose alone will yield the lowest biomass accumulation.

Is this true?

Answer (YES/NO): NO